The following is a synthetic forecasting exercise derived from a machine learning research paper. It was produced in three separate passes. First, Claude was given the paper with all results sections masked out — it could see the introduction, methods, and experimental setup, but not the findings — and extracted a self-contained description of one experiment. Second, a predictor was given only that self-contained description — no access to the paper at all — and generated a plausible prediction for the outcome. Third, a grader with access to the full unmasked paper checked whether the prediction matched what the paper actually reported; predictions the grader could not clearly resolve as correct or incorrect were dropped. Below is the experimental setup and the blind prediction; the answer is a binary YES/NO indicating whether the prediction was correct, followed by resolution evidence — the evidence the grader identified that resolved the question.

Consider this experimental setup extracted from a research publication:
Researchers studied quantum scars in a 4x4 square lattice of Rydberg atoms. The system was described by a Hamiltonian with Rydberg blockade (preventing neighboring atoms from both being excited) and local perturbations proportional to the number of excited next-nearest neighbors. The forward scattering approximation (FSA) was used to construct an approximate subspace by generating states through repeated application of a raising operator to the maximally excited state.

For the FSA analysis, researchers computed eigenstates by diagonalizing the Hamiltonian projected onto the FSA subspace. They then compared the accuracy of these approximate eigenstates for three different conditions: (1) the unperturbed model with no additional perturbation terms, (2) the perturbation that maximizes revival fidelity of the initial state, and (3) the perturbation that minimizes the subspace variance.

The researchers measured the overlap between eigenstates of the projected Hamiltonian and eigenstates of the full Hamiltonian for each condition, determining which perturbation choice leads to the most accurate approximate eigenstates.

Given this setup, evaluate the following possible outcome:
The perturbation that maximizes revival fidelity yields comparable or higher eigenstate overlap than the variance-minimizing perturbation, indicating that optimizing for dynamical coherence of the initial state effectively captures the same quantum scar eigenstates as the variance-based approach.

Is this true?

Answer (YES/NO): YES